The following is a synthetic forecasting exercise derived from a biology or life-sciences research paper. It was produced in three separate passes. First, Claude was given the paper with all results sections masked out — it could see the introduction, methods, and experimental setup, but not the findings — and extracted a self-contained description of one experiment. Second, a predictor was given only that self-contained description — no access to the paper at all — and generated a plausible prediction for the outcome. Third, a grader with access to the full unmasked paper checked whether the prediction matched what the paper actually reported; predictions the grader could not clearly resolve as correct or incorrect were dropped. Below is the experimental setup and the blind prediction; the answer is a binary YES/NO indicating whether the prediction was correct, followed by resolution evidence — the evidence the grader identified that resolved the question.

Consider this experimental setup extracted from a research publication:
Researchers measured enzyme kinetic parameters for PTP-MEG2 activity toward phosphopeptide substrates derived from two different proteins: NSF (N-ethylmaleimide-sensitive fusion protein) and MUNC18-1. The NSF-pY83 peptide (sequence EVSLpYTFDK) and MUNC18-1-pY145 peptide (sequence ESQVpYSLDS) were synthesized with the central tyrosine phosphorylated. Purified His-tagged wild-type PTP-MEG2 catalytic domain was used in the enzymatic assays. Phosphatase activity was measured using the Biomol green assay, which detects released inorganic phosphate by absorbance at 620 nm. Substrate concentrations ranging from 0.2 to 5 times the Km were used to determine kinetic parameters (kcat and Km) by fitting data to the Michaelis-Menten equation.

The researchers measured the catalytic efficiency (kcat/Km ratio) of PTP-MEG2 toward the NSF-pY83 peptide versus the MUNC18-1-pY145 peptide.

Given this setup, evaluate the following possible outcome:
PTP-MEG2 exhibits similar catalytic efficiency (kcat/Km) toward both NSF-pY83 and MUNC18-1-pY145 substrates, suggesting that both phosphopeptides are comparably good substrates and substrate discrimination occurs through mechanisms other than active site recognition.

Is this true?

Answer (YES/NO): YES